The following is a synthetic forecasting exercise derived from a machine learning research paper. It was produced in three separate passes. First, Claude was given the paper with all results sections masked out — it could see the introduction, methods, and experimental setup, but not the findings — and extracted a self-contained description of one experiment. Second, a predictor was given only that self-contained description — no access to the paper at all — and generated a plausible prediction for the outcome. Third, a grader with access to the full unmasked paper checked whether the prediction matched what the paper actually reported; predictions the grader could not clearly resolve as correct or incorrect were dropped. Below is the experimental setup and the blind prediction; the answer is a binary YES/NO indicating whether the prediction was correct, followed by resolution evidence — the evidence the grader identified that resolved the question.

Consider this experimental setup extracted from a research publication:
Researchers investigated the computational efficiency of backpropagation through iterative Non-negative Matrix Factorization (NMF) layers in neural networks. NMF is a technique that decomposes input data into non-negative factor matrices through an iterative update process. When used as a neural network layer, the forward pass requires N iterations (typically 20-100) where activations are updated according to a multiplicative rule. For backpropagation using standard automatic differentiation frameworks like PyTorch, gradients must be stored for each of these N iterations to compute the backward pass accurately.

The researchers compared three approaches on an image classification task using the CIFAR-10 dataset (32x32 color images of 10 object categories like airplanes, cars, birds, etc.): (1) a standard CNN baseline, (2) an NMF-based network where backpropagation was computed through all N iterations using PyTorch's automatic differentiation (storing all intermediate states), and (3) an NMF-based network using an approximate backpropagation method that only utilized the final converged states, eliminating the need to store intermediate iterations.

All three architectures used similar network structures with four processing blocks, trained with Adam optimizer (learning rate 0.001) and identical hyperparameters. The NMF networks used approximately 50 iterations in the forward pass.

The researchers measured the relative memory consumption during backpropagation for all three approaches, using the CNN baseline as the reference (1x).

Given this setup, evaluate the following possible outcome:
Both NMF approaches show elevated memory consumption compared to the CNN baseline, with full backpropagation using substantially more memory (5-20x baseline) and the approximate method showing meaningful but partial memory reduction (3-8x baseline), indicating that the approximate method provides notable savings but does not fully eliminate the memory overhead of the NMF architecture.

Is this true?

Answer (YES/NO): NO